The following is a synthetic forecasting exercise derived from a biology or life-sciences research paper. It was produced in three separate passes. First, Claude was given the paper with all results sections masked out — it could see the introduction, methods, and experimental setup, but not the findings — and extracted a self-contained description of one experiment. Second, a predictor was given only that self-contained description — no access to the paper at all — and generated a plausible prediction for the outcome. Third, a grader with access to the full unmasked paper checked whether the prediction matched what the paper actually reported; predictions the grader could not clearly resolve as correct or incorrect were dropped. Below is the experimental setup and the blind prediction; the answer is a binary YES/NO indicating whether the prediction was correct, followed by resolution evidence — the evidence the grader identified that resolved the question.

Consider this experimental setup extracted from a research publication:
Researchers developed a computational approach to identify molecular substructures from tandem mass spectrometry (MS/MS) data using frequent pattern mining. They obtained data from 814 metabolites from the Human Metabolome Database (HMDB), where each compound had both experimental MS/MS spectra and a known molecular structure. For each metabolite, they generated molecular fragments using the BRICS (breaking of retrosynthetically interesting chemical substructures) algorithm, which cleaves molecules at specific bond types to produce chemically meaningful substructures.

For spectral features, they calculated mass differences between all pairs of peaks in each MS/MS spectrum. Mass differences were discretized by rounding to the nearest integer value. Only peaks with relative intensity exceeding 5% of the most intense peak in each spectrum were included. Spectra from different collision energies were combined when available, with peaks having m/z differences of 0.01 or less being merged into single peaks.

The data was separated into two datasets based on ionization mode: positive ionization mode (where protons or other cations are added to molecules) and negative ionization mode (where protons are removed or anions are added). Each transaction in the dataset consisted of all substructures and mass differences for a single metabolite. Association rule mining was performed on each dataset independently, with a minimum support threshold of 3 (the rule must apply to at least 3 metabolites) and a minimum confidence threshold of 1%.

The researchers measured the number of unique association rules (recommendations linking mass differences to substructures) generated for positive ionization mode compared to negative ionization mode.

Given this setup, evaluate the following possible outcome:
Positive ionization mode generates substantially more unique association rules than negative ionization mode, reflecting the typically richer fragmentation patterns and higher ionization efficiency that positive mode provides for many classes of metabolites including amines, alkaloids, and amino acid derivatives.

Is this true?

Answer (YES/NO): YES